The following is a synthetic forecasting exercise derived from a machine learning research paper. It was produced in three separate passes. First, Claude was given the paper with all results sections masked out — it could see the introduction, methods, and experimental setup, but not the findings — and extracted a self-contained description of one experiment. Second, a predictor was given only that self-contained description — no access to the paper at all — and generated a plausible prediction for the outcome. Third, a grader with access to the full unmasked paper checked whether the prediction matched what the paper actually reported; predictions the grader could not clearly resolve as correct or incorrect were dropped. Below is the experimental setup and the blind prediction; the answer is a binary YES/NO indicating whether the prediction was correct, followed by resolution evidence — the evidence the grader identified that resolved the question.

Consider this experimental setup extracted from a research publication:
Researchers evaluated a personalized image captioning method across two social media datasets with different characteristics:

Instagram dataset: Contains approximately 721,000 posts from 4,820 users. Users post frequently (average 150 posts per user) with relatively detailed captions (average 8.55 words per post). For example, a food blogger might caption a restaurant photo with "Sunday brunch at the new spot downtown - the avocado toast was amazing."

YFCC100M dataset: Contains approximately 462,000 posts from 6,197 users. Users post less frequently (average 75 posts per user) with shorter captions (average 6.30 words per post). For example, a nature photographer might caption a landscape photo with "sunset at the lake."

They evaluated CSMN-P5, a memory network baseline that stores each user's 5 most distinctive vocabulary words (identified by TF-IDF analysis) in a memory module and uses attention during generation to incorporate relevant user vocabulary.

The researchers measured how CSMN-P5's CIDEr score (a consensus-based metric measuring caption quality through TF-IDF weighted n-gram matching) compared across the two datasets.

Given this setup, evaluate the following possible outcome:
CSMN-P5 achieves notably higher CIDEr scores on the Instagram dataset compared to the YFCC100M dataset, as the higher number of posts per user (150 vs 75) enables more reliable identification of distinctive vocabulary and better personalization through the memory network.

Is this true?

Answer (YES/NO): YES